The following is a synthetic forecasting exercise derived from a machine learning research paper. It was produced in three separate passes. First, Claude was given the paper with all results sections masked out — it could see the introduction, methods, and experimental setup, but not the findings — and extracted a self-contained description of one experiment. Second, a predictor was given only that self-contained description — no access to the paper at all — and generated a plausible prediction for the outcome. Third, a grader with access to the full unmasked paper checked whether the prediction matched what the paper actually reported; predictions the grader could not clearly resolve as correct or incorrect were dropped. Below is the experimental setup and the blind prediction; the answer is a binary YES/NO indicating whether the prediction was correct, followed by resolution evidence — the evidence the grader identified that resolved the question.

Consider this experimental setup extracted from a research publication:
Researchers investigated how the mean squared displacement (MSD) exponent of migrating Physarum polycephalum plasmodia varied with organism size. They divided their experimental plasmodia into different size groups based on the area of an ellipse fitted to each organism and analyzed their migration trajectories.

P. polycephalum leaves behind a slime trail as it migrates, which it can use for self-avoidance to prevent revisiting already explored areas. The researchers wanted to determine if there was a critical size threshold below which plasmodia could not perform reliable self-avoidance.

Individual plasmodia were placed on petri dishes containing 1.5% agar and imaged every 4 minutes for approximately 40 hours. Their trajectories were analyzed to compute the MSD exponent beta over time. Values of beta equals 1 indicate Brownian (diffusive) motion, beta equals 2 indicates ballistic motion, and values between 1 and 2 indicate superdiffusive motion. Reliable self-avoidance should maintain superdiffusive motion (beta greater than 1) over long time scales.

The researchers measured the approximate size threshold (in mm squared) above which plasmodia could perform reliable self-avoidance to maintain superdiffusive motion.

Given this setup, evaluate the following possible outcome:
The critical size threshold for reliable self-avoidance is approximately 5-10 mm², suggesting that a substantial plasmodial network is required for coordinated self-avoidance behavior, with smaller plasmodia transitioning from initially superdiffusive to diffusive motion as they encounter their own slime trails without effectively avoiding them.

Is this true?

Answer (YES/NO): NO